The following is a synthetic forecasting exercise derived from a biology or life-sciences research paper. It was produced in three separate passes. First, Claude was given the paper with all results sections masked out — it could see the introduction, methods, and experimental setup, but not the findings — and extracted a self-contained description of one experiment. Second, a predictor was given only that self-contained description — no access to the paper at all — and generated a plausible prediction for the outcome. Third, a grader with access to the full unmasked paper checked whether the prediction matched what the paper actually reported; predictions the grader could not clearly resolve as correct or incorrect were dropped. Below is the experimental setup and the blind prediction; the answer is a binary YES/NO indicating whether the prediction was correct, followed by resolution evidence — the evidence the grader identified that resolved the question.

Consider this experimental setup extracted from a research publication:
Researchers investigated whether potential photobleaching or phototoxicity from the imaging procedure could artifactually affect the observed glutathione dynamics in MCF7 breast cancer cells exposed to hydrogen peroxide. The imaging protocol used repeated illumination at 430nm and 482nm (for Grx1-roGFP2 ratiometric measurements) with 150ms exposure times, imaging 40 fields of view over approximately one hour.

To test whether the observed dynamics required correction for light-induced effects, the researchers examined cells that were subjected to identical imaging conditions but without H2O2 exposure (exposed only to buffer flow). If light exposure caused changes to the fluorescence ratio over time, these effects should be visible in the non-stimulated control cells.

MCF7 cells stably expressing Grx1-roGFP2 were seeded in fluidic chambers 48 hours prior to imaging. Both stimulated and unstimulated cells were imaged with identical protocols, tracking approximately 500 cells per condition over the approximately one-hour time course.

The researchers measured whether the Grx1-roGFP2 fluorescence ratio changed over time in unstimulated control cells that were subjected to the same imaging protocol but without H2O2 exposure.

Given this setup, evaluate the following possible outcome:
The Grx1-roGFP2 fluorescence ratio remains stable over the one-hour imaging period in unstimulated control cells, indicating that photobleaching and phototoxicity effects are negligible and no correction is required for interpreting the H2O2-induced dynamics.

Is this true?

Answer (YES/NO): NO